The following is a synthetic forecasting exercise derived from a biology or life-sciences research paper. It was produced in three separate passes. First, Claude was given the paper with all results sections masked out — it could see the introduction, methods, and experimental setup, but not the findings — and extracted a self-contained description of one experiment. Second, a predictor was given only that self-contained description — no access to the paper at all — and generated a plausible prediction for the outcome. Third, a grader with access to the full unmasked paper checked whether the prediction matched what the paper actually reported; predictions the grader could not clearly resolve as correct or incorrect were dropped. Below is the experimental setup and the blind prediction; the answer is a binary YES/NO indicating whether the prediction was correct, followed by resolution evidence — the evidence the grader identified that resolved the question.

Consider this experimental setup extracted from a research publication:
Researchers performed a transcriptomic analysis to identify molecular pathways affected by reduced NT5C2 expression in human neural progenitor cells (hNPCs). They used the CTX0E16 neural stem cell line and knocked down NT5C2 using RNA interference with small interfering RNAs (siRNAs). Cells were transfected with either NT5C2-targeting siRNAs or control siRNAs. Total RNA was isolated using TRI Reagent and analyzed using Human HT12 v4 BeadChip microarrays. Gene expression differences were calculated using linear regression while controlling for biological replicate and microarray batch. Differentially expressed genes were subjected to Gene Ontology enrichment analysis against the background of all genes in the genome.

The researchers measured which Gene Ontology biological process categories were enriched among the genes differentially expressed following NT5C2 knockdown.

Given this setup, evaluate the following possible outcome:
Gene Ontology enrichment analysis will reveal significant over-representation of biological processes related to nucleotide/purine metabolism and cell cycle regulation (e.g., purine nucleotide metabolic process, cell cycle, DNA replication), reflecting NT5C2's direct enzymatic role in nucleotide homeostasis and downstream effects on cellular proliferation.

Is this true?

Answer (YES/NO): NO